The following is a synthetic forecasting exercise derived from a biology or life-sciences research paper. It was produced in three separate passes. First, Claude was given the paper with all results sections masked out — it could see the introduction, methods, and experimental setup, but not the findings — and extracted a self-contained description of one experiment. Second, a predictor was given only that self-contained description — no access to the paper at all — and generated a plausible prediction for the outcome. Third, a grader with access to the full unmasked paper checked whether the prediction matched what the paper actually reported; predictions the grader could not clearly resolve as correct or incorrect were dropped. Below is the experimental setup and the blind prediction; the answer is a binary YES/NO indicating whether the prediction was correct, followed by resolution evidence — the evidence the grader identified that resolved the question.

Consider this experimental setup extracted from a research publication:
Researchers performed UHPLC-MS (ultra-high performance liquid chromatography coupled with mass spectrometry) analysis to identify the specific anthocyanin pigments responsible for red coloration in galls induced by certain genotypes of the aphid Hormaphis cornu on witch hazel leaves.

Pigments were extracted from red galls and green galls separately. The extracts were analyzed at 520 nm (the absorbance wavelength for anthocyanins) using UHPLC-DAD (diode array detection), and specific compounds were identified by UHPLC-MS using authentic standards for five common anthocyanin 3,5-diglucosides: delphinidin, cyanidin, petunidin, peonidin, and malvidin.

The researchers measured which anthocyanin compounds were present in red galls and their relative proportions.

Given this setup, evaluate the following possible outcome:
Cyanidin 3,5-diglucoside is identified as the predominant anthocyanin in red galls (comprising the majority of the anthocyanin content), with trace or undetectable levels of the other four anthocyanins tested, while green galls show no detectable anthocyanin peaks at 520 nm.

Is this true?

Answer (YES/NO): NO